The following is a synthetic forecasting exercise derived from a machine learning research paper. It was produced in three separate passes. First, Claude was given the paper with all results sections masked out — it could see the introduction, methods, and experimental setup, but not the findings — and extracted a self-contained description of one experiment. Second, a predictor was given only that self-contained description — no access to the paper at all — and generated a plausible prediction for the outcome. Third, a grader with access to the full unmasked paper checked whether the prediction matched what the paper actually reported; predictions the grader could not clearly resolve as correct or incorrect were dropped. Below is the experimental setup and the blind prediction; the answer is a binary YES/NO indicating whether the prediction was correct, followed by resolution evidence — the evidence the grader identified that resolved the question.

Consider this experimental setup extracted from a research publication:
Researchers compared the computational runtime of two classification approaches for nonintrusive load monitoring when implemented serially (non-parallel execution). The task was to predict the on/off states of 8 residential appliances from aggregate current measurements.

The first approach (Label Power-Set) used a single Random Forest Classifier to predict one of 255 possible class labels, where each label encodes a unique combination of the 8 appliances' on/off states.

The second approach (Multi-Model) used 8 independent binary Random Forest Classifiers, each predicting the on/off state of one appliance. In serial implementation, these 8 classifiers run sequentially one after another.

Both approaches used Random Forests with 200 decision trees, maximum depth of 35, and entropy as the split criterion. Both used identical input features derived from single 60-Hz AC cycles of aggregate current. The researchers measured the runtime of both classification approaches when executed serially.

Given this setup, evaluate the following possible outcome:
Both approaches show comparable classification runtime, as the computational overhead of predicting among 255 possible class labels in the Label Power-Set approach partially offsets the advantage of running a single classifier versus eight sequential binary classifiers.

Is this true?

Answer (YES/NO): YES